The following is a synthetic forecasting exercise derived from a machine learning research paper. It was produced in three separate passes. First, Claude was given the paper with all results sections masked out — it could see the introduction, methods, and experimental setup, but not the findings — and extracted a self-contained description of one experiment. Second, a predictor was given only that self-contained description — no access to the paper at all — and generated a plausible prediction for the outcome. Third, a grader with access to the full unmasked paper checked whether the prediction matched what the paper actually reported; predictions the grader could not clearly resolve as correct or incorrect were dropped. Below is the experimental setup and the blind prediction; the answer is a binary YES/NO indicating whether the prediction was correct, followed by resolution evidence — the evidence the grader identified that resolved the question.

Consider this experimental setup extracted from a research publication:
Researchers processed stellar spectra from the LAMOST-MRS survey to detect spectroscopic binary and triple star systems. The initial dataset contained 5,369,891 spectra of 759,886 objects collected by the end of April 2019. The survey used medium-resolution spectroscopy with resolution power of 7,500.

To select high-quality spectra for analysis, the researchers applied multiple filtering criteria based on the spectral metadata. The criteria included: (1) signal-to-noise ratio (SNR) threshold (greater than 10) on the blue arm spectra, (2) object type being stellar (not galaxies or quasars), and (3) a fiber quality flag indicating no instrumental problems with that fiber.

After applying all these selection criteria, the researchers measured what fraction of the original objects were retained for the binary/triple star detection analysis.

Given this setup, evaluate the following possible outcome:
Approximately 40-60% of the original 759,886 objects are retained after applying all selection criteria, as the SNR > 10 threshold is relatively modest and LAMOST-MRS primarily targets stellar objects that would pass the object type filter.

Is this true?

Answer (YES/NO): NO